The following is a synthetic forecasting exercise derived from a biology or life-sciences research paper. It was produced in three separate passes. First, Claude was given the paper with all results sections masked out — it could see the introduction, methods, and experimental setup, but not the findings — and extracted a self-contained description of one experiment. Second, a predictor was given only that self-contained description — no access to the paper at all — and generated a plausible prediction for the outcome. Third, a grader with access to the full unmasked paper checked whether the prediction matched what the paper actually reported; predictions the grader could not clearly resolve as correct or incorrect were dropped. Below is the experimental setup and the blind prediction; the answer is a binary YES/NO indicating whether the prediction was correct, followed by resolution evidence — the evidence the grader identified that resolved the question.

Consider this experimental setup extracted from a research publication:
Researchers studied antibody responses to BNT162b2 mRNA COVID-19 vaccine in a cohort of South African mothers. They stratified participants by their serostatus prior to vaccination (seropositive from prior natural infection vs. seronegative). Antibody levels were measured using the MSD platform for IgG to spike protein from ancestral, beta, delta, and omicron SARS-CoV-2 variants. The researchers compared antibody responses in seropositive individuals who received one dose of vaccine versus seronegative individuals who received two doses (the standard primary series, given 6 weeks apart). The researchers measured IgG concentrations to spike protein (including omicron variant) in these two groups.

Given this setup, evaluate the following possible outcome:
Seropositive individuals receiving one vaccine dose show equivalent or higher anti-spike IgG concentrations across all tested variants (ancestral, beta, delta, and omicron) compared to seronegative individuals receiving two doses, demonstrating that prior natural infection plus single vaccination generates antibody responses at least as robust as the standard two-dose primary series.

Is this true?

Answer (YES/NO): YES